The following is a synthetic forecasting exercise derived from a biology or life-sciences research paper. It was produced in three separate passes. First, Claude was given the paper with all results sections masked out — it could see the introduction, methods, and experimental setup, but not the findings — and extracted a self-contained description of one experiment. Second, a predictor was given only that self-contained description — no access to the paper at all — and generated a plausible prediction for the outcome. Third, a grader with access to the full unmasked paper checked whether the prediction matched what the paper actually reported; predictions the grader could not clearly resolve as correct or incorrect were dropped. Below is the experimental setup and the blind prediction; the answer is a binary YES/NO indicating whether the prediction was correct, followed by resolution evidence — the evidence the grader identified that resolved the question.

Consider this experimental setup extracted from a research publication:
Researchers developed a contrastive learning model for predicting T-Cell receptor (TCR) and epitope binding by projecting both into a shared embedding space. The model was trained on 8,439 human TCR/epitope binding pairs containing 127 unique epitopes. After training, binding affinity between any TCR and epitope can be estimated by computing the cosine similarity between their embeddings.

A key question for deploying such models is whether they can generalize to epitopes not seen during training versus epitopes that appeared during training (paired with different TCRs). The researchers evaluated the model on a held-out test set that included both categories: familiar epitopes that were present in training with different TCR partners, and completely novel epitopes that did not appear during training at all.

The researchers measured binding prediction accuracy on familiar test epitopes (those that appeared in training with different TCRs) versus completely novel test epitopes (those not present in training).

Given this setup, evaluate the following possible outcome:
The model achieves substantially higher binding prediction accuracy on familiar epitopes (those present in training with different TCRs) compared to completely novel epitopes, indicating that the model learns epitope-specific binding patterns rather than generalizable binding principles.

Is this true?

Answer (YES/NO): NO